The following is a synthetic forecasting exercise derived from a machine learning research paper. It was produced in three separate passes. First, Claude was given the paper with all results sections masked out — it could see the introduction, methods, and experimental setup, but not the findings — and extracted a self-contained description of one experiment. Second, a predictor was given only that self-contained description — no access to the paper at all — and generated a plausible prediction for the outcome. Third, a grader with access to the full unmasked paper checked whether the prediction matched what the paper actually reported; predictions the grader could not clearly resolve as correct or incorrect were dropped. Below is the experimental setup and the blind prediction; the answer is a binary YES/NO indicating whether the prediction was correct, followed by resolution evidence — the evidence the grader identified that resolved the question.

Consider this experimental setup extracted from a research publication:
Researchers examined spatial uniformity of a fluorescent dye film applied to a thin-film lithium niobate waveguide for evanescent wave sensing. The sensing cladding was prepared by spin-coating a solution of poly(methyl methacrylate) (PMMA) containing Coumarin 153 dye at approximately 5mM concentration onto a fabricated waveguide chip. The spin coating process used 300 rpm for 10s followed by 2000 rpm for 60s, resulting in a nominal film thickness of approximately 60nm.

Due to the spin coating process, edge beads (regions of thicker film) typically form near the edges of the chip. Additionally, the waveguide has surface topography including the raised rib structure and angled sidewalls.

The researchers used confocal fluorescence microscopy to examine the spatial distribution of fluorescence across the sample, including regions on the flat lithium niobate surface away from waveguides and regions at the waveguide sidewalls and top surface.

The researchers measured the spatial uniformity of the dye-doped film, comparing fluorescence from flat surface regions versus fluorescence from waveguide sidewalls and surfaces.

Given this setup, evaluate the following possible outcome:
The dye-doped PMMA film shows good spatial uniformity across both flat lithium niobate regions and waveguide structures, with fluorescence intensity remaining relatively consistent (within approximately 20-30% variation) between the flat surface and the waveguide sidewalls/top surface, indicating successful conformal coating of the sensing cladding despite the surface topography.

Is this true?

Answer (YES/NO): NO